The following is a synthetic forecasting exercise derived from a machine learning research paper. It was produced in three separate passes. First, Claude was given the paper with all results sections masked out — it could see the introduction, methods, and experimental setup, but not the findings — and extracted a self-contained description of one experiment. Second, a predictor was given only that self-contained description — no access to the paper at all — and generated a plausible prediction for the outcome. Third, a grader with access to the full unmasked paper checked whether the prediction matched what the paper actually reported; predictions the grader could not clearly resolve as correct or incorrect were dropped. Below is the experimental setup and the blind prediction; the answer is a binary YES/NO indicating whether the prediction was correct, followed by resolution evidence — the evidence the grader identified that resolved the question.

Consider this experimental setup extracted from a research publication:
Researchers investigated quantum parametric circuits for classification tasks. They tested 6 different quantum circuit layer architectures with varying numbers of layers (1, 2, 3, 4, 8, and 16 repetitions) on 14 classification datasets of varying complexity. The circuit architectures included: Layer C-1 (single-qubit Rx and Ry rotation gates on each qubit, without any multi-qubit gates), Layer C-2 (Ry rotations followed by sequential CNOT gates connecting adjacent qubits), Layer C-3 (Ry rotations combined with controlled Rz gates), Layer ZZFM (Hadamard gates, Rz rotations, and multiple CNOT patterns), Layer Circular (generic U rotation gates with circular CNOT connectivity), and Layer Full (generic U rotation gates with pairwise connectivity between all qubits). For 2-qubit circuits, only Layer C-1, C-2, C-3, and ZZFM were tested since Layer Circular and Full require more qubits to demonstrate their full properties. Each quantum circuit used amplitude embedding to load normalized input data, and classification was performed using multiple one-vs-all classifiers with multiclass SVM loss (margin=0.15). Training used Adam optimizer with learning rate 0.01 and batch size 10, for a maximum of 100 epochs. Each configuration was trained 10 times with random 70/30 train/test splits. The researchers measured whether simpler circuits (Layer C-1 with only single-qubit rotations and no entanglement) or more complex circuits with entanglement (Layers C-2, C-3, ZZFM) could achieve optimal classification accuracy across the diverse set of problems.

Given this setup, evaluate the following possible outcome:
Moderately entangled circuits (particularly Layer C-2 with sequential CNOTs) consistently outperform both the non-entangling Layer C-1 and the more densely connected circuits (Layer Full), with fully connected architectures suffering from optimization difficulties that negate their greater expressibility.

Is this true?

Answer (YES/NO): NO